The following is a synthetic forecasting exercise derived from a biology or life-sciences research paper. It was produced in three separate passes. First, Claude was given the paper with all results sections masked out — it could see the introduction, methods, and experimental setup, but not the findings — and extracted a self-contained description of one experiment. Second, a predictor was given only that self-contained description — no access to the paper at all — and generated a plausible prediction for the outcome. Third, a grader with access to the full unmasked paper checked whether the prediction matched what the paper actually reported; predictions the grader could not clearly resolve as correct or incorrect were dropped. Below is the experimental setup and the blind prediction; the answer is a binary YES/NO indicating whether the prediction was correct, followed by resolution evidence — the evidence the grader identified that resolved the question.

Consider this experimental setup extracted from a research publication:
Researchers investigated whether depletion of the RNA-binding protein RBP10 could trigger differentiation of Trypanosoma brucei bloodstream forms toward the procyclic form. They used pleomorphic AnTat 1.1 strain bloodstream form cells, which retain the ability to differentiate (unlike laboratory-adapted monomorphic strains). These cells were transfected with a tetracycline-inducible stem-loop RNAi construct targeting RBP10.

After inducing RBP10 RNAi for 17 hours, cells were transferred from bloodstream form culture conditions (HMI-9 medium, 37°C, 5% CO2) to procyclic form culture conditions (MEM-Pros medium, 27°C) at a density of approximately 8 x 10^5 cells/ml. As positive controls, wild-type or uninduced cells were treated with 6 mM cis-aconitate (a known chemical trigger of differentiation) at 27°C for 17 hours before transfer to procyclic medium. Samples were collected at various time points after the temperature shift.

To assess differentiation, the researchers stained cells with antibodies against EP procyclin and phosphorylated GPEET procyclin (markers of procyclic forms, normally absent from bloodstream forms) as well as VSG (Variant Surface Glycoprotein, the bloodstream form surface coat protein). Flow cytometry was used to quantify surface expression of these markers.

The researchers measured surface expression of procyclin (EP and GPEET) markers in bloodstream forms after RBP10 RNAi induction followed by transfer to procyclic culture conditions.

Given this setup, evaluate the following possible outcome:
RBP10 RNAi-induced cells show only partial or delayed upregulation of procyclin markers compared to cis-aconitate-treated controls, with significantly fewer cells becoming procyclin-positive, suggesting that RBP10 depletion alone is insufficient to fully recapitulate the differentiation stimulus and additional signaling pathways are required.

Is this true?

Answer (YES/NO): NO